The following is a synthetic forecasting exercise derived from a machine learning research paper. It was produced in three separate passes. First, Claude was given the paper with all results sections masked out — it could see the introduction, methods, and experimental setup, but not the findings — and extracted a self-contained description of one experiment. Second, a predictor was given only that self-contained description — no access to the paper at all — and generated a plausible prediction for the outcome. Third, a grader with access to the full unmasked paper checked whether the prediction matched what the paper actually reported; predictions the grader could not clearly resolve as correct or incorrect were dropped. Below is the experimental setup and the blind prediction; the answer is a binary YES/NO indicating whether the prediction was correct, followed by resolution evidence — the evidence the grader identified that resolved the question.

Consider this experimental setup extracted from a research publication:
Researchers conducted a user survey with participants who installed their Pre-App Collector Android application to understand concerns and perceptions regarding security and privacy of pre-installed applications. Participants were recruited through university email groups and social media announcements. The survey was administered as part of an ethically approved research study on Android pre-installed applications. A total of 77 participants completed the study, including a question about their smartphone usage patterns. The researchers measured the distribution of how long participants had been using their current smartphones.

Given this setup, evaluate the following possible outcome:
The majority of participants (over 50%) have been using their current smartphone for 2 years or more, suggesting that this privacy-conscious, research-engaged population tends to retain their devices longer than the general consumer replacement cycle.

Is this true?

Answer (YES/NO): YES